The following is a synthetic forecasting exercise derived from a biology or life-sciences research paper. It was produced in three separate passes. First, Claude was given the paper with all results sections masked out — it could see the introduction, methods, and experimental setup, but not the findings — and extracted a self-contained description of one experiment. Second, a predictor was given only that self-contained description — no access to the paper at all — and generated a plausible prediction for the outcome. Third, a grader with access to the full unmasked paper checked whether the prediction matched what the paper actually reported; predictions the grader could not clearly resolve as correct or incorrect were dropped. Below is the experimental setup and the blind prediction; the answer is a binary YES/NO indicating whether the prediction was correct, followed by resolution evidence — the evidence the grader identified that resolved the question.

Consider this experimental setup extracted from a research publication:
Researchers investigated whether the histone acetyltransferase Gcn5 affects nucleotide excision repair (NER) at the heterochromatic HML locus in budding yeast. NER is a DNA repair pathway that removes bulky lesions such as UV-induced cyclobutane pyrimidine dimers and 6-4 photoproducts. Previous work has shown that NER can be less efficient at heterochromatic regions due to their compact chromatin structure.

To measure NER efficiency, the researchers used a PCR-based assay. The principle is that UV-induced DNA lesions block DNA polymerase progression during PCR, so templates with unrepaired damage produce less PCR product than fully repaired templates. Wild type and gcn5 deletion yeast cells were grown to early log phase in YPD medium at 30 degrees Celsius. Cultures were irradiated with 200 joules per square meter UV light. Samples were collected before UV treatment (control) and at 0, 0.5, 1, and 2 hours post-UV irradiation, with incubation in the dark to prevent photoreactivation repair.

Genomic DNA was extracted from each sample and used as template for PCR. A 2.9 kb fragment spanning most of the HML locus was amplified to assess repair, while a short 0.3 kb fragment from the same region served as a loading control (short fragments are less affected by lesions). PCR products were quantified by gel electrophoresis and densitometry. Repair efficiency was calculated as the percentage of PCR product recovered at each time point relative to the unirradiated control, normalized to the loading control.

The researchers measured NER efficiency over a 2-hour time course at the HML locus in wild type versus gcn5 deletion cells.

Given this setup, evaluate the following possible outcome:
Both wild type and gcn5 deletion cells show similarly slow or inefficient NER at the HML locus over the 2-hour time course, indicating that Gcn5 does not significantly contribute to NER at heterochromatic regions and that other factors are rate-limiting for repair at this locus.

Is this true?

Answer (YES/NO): NO